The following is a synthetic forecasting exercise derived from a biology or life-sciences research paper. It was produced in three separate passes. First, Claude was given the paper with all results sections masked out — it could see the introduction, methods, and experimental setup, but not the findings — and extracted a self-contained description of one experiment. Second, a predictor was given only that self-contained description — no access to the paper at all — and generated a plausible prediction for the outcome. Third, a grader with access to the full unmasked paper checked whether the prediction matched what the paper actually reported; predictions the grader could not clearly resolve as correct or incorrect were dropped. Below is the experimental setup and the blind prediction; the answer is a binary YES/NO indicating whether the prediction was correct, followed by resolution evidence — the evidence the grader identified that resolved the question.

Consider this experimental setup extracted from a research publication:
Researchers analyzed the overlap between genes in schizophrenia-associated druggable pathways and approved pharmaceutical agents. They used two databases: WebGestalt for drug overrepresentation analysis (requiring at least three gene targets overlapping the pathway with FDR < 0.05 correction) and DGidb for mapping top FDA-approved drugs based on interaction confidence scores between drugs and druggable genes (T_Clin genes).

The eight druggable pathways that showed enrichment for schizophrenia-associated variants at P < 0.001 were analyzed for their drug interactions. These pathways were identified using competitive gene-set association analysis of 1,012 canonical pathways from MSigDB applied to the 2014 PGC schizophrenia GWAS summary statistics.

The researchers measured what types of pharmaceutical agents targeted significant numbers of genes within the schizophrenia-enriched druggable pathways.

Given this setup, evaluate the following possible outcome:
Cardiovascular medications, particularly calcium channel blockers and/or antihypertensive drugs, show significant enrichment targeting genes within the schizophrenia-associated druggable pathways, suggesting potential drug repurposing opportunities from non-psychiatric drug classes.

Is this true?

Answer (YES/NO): NO